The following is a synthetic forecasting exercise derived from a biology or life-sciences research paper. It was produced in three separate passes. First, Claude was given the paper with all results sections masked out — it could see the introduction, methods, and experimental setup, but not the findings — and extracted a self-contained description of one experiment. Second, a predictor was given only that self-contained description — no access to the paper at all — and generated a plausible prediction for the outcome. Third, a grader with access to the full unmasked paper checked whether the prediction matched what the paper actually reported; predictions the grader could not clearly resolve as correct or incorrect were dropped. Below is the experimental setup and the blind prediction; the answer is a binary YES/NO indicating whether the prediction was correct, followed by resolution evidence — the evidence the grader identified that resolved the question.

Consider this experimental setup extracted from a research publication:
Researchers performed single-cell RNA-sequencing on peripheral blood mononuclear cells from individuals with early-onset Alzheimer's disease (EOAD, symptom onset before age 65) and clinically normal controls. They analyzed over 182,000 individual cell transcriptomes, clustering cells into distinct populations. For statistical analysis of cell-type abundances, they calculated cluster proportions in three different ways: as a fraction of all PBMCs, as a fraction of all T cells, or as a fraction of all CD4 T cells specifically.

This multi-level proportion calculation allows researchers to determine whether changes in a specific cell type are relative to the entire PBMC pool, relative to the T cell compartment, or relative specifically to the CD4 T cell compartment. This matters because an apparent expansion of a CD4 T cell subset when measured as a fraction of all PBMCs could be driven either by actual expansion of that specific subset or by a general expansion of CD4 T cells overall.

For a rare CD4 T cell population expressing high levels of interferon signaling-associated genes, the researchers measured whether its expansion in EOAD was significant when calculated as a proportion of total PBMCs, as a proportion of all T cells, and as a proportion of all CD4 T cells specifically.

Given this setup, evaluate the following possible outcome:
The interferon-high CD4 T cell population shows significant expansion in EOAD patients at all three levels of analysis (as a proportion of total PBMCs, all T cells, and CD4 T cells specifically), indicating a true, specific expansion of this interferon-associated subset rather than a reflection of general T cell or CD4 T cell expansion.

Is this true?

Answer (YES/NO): YES